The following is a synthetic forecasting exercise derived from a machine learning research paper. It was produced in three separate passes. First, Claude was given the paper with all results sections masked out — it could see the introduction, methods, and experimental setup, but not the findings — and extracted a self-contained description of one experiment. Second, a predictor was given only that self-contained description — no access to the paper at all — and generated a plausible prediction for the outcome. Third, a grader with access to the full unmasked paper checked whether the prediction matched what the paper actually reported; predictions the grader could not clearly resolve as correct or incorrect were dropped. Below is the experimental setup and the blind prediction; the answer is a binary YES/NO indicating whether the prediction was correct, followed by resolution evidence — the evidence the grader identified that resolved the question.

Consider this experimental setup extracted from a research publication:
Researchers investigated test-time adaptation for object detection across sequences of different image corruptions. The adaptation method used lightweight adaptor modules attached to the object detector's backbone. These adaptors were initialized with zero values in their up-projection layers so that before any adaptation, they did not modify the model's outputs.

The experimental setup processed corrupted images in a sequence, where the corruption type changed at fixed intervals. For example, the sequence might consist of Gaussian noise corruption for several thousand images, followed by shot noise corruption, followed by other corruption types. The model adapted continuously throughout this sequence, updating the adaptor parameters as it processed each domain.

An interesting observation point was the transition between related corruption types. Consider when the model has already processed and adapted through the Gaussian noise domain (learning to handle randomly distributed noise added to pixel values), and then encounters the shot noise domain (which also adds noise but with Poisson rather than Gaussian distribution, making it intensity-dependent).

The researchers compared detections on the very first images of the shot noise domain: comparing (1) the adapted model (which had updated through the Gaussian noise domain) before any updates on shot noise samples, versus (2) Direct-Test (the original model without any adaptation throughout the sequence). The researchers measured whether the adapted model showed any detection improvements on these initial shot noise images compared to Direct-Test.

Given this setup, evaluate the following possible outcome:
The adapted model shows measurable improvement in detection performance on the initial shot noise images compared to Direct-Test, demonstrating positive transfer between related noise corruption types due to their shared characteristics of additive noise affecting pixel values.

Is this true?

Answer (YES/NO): YES